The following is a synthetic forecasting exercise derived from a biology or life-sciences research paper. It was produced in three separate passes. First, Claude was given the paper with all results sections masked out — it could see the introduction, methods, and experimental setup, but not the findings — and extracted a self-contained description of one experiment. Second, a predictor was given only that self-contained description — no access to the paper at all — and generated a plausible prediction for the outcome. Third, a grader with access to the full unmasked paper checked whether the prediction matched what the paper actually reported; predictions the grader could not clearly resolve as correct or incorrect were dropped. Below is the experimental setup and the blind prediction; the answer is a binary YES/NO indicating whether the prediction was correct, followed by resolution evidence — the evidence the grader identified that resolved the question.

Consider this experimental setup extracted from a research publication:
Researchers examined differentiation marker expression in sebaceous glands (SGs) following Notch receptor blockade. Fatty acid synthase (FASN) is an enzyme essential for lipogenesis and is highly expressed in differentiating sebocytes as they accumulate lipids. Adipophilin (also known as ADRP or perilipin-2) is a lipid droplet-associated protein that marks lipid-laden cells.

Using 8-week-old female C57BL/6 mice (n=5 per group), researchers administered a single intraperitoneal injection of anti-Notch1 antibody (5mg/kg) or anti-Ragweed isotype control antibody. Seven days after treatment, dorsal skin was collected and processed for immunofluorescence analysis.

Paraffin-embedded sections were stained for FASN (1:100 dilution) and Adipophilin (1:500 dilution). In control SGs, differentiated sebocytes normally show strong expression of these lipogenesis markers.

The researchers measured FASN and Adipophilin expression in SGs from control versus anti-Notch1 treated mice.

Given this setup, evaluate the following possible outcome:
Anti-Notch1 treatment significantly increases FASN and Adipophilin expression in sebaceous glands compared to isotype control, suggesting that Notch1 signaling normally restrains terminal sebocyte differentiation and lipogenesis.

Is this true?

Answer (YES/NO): NO